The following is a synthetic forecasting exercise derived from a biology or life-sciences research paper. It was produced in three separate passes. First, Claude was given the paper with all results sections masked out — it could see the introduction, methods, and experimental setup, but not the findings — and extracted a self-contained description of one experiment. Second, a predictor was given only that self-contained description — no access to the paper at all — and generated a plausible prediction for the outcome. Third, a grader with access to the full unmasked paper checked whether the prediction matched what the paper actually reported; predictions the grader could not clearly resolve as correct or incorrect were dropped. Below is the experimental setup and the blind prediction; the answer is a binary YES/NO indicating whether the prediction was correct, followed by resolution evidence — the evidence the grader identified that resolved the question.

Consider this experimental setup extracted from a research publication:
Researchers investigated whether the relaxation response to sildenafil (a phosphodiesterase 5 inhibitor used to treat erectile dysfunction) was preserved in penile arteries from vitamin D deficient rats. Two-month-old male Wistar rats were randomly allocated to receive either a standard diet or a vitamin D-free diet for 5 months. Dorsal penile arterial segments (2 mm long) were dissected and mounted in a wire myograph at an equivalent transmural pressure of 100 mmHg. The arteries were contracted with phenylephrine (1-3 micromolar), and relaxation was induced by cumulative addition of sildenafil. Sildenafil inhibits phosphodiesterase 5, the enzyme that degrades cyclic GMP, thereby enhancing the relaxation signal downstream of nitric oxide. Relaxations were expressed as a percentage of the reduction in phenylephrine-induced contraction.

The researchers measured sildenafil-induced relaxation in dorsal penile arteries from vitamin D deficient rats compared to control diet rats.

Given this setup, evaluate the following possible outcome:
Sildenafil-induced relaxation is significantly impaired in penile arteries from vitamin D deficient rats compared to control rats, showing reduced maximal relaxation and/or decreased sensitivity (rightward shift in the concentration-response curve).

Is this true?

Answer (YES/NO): YES